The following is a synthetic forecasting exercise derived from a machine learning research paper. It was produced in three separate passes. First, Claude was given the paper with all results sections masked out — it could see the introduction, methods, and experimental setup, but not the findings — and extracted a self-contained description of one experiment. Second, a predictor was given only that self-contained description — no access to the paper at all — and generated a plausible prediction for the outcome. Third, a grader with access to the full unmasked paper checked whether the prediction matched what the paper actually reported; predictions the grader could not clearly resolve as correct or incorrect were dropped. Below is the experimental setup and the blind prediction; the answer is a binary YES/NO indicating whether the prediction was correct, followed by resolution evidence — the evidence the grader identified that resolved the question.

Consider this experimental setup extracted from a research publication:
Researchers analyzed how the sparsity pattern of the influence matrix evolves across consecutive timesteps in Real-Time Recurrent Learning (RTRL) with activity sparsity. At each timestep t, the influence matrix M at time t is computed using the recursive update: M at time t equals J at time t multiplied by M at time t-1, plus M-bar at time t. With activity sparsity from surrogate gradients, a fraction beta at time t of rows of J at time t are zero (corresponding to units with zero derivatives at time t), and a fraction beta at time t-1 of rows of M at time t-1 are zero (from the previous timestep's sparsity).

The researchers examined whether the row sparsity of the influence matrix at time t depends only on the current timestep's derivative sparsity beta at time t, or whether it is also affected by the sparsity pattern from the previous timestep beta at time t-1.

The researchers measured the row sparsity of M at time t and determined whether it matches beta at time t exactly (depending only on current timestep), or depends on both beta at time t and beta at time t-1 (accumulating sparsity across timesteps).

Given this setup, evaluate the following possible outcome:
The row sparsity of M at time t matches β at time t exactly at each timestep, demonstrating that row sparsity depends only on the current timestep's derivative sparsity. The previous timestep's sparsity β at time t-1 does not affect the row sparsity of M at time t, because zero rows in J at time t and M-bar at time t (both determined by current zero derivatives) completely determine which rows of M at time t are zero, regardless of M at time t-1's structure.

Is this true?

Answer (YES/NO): YES